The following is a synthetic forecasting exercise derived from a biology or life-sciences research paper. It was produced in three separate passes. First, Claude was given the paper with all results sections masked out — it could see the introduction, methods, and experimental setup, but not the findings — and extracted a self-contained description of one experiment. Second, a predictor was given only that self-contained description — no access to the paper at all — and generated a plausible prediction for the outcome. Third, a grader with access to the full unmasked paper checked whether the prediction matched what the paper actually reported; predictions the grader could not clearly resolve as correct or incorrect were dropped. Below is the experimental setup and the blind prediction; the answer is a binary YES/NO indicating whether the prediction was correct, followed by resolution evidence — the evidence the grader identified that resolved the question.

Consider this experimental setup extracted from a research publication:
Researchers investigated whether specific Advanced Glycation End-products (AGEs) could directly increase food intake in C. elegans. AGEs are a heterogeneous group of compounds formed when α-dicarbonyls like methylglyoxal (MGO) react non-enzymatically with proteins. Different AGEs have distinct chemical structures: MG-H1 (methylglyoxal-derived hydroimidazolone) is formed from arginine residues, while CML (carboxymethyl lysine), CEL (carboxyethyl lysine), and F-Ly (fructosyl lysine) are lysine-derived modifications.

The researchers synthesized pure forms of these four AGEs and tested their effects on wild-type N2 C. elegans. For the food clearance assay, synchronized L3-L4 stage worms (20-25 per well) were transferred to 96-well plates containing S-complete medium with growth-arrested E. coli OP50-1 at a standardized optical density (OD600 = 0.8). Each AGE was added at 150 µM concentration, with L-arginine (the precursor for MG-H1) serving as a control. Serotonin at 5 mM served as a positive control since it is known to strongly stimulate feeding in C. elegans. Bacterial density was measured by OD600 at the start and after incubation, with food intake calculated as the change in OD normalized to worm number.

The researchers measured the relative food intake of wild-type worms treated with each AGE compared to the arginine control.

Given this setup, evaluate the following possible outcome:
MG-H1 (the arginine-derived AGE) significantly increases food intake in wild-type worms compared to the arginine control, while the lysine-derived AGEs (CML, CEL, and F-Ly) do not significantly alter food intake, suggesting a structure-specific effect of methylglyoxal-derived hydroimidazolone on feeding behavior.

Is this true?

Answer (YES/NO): NO